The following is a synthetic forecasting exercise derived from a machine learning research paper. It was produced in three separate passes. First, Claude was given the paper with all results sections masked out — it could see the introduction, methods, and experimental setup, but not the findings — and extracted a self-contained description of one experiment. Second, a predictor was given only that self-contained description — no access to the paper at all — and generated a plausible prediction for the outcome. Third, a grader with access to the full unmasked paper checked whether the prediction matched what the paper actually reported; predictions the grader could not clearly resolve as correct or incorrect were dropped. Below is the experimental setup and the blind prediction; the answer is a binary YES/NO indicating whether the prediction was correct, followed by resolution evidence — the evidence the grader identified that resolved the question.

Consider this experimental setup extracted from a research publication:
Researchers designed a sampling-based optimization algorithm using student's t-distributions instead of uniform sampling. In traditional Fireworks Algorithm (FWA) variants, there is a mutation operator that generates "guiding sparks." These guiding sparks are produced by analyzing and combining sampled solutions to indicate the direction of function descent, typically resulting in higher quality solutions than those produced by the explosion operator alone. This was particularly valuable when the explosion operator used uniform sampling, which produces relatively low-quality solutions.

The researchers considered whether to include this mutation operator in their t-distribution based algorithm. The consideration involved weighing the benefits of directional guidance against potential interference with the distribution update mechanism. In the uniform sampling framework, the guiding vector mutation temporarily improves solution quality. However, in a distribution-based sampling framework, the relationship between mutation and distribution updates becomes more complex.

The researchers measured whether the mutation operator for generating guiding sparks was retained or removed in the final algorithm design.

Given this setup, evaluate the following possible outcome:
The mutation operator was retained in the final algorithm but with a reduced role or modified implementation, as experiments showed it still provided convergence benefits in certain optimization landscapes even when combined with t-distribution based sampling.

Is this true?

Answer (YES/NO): NO